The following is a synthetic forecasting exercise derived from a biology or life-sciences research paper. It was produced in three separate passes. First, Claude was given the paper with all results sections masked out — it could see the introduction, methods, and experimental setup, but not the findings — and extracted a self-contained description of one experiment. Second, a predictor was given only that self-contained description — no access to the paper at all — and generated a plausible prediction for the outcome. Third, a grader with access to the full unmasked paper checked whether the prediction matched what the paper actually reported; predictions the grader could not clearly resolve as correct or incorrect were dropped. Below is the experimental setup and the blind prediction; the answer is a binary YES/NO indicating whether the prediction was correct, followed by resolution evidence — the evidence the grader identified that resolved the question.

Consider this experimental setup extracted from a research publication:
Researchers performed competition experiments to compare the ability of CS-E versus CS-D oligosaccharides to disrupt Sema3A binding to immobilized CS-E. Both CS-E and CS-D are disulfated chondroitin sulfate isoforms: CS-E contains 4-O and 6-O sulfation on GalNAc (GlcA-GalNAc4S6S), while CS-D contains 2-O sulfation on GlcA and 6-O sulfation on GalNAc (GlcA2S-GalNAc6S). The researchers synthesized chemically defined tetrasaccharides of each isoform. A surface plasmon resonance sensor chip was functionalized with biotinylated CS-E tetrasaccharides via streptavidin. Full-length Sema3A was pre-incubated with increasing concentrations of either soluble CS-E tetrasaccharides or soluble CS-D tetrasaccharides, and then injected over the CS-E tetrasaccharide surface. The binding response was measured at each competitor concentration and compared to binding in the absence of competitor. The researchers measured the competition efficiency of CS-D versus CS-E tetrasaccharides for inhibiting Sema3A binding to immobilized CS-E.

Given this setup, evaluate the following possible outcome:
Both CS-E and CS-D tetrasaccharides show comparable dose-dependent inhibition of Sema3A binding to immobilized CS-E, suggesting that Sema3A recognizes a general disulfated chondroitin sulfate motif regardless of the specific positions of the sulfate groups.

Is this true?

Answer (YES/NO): NO